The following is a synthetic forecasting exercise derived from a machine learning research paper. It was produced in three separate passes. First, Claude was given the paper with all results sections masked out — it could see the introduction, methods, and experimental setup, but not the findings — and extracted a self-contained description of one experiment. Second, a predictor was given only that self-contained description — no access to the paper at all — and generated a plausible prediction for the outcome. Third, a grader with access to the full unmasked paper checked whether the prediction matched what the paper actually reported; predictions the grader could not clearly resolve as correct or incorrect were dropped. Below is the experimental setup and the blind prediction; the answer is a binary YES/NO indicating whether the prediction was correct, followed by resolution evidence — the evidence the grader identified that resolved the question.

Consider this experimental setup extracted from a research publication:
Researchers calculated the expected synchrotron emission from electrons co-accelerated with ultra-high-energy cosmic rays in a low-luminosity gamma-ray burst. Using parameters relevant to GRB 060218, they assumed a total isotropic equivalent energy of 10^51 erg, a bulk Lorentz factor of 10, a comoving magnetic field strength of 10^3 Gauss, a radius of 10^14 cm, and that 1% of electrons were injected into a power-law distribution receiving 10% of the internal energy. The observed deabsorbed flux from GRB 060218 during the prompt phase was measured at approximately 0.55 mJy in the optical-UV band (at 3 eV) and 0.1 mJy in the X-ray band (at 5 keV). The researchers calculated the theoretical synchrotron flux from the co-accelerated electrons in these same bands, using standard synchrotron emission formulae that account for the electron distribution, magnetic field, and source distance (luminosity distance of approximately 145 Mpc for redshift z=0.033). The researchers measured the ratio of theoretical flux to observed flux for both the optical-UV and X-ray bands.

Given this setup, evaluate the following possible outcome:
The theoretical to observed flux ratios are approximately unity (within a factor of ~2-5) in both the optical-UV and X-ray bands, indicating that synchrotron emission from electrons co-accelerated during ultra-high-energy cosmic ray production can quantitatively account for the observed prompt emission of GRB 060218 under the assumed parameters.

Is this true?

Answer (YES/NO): NO